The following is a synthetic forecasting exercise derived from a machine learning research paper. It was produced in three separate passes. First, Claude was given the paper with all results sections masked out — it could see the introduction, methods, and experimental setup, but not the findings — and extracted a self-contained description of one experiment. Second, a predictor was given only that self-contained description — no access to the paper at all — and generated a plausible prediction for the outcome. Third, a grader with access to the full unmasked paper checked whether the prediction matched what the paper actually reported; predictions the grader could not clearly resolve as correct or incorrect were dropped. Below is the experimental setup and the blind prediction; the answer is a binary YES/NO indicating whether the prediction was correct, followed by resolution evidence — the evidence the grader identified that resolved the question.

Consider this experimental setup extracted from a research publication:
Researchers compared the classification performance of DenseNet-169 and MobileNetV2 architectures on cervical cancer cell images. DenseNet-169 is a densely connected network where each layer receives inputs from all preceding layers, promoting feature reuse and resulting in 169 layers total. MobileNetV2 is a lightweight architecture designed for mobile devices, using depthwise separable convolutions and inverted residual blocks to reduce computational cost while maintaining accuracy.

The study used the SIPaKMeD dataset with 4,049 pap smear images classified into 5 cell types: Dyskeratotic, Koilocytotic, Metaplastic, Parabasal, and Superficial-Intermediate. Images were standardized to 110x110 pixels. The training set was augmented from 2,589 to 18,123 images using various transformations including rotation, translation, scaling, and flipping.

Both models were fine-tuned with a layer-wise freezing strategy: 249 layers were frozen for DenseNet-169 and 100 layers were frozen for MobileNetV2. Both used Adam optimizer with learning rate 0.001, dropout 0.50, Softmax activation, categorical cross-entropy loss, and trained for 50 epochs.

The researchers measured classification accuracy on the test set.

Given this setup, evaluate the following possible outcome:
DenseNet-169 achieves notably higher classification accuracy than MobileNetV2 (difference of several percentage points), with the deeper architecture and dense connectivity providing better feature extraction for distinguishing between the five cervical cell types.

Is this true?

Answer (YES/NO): NO